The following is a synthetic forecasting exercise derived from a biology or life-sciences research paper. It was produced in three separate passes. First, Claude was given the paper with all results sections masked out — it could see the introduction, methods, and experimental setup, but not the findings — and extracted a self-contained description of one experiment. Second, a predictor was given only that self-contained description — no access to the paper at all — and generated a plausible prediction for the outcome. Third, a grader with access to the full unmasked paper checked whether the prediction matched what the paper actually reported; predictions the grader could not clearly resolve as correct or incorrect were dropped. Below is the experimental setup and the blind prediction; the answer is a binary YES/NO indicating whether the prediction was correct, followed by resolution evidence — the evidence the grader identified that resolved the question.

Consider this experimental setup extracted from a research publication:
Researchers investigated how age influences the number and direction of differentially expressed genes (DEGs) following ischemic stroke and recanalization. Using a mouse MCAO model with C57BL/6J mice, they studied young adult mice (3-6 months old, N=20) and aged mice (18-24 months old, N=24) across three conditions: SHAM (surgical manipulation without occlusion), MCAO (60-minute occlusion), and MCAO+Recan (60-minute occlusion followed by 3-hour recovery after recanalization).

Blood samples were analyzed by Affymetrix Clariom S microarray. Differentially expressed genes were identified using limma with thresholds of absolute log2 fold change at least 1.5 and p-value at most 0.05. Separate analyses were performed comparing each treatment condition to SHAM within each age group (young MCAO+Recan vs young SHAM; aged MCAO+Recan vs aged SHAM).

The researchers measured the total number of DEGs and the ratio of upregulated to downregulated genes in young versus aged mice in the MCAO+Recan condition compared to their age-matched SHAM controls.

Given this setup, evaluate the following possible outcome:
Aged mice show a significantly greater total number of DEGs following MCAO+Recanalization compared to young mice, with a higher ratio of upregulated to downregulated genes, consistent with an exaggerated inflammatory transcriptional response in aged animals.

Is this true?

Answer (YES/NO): NO